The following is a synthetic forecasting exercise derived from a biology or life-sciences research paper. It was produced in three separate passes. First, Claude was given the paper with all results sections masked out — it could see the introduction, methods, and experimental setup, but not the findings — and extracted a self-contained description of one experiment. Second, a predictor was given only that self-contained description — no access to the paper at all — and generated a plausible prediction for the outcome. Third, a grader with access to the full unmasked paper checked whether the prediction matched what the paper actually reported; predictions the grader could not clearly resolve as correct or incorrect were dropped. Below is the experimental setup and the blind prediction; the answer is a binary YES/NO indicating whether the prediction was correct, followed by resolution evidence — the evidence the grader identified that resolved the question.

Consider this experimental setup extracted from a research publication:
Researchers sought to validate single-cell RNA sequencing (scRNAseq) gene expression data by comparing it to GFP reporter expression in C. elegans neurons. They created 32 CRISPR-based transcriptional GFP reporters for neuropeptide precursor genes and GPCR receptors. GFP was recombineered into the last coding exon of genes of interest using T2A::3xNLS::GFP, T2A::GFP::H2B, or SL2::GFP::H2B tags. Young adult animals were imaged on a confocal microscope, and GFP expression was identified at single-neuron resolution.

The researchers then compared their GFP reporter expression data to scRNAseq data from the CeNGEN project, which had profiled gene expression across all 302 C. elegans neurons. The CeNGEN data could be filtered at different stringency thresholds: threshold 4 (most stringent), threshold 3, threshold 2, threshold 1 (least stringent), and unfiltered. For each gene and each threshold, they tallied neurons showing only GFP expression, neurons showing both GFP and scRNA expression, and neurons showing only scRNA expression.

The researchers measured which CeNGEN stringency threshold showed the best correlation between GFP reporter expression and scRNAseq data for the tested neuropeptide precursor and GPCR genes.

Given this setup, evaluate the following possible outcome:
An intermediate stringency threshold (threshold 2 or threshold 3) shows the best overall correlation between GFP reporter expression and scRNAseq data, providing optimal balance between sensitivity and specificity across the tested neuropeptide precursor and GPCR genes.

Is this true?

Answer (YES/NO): NO